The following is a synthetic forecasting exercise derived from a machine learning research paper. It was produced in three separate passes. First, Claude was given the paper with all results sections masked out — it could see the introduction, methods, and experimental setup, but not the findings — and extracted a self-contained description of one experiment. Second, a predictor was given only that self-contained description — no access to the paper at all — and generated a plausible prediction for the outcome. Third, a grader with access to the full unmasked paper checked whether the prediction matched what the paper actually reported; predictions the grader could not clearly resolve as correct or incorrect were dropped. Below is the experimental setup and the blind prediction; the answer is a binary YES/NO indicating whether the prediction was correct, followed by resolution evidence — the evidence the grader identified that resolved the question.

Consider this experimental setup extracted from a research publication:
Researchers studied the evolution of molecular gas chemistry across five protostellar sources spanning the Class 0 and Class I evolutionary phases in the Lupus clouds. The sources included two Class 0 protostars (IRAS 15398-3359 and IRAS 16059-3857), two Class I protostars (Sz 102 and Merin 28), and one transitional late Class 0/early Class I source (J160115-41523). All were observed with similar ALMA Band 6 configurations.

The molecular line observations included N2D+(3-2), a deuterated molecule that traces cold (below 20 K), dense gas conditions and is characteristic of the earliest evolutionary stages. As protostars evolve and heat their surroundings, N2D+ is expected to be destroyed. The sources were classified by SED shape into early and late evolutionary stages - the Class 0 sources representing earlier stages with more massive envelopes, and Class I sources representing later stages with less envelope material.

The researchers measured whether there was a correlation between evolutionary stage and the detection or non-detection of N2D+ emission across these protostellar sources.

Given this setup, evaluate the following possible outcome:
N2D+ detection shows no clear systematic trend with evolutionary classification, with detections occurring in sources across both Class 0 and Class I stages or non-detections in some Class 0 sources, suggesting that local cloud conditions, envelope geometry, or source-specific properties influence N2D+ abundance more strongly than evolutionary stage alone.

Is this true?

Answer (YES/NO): NO